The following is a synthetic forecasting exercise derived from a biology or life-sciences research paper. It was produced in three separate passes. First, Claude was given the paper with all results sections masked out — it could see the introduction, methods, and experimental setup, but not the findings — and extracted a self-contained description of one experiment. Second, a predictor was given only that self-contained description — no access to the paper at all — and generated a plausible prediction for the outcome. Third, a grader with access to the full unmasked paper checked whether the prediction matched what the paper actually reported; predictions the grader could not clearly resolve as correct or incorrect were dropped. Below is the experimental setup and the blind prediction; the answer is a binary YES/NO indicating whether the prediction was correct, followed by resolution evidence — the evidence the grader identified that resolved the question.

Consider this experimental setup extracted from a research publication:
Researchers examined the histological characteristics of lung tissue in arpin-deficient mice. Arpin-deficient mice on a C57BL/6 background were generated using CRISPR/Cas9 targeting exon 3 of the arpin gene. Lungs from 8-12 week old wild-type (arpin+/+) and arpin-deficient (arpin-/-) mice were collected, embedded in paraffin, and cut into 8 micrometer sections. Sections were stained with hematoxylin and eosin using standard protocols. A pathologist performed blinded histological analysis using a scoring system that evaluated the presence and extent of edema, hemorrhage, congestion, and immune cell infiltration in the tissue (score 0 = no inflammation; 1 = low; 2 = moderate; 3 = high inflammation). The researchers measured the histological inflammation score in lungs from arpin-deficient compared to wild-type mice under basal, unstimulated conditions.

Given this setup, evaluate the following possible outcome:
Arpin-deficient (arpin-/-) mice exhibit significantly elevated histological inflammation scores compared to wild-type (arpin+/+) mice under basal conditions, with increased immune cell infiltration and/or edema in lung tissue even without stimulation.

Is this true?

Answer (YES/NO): YES